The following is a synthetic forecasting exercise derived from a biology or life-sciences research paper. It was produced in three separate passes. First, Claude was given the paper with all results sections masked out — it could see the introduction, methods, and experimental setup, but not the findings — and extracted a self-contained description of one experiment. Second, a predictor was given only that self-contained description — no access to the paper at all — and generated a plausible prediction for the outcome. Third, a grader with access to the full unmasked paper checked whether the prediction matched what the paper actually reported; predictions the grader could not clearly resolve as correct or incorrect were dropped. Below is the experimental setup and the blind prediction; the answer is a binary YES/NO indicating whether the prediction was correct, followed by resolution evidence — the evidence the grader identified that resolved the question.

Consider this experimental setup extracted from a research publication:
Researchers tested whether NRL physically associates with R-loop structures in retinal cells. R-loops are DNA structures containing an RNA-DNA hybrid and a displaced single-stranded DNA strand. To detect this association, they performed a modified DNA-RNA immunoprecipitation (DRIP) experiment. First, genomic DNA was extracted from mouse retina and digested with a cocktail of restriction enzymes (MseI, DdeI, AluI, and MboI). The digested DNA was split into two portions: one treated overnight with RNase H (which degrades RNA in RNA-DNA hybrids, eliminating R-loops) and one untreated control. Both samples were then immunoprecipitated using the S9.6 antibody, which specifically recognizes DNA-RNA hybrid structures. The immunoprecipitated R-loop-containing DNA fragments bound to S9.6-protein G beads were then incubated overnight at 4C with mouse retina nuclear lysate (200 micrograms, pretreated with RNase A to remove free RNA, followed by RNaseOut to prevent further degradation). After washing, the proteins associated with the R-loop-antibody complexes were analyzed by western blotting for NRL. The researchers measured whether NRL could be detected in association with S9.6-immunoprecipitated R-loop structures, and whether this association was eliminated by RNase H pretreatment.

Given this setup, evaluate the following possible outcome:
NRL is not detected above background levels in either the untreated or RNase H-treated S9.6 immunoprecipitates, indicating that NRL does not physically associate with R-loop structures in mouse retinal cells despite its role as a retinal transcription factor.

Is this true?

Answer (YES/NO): NO